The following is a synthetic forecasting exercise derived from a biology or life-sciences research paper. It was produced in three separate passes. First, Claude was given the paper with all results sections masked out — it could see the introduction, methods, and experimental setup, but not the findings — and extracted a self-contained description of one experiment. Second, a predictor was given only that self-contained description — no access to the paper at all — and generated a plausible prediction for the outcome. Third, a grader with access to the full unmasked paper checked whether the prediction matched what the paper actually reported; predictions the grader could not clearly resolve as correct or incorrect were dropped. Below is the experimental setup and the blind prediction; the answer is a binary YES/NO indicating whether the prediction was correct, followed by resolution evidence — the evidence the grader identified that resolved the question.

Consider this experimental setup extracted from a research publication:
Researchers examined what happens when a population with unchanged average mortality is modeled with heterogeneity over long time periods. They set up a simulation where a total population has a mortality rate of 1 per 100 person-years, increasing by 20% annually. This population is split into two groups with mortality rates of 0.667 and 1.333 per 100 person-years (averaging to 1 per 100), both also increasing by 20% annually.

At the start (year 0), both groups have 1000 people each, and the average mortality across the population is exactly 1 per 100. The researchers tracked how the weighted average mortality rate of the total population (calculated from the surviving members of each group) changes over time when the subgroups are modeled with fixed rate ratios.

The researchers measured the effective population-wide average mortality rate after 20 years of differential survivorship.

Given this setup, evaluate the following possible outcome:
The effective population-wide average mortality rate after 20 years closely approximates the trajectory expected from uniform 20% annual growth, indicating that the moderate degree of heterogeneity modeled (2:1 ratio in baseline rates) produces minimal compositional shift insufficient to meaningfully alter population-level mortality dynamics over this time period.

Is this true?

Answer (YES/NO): NO